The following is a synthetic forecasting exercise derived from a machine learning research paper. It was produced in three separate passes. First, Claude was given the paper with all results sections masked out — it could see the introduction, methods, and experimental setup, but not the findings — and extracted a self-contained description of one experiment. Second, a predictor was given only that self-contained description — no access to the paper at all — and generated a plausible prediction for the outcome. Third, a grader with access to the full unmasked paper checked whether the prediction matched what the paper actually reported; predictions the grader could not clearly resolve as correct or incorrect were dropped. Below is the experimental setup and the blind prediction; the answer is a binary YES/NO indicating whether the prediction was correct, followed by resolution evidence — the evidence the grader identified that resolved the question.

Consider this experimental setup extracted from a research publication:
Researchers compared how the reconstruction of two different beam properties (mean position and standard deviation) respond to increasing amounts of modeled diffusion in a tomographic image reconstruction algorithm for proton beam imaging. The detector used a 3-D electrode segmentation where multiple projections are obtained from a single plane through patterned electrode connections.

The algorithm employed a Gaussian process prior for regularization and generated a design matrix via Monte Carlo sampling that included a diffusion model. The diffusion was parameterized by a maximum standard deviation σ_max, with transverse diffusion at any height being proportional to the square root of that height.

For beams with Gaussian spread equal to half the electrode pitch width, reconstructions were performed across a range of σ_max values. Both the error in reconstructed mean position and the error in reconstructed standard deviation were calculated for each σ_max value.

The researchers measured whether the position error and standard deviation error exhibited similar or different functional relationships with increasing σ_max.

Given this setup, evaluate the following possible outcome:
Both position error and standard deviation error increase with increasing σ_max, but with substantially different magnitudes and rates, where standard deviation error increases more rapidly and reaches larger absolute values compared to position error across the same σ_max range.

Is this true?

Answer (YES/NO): NO